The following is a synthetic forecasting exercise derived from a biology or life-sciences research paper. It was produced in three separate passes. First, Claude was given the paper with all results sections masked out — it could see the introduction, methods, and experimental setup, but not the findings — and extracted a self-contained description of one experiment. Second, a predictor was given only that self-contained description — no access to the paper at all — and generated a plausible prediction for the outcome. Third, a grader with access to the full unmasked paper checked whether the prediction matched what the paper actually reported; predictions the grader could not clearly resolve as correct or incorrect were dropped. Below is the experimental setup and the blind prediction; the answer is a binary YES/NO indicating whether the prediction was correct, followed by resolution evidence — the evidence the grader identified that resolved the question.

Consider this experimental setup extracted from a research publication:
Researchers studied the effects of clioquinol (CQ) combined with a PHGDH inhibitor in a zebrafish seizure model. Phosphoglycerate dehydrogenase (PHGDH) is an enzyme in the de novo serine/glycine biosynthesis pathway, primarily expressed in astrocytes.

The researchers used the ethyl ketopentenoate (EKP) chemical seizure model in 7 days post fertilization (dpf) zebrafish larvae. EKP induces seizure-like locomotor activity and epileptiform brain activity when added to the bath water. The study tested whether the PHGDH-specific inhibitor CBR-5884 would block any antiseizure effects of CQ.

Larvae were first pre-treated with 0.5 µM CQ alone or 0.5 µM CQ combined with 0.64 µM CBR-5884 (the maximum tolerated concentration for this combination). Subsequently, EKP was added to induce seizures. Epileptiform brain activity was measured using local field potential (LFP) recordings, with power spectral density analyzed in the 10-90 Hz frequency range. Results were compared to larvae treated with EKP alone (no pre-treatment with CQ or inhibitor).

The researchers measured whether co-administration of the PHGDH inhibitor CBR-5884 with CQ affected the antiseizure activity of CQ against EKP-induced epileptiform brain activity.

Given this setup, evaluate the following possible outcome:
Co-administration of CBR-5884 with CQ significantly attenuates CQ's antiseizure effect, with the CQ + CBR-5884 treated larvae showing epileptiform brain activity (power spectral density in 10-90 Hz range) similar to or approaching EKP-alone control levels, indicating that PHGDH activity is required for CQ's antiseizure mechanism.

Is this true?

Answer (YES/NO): YES